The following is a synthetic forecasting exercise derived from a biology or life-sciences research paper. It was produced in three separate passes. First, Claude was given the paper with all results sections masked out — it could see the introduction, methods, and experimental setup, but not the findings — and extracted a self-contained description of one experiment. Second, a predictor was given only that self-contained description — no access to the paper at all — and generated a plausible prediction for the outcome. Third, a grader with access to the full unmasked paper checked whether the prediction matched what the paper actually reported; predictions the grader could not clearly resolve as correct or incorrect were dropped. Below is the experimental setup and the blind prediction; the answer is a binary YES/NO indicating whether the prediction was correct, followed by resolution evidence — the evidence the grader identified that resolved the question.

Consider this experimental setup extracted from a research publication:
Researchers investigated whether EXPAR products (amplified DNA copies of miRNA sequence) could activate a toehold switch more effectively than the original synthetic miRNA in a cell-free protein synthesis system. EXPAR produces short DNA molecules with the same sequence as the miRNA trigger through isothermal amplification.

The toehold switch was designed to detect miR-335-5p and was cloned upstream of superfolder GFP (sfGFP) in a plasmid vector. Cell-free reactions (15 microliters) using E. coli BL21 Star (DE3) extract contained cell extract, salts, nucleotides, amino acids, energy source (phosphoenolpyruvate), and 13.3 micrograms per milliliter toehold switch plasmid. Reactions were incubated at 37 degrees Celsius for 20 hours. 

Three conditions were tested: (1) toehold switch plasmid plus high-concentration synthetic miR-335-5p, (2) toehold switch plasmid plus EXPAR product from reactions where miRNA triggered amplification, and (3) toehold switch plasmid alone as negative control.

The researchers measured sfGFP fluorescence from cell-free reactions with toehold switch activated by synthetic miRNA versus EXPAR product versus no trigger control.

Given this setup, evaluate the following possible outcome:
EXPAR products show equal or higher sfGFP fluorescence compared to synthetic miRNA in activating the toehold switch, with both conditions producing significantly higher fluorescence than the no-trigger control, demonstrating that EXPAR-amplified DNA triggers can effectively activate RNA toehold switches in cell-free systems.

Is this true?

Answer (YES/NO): NO